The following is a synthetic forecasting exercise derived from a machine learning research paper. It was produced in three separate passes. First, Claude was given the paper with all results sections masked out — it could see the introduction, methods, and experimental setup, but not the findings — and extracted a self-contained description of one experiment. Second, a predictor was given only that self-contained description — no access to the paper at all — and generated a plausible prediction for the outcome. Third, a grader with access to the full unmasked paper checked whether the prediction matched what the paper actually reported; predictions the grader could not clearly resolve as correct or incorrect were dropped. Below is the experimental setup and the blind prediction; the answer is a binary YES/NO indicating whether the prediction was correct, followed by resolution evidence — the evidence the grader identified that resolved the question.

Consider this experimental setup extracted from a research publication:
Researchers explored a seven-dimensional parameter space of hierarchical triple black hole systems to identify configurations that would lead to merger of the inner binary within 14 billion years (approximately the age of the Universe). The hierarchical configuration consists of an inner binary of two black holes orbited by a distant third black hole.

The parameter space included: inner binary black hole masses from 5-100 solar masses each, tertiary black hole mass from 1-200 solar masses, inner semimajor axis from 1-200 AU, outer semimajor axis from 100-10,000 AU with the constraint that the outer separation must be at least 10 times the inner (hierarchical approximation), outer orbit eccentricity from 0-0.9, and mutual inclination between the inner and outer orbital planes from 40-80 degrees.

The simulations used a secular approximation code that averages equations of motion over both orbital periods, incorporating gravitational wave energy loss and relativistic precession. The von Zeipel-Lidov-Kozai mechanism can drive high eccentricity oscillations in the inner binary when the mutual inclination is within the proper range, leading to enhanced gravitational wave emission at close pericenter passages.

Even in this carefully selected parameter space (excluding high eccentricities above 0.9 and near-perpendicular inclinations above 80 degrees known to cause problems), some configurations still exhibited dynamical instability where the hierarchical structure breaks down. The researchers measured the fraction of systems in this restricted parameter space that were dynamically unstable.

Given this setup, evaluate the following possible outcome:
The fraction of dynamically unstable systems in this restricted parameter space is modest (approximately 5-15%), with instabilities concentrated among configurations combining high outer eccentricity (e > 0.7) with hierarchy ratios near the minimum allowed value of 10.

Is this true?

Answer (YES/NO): NO